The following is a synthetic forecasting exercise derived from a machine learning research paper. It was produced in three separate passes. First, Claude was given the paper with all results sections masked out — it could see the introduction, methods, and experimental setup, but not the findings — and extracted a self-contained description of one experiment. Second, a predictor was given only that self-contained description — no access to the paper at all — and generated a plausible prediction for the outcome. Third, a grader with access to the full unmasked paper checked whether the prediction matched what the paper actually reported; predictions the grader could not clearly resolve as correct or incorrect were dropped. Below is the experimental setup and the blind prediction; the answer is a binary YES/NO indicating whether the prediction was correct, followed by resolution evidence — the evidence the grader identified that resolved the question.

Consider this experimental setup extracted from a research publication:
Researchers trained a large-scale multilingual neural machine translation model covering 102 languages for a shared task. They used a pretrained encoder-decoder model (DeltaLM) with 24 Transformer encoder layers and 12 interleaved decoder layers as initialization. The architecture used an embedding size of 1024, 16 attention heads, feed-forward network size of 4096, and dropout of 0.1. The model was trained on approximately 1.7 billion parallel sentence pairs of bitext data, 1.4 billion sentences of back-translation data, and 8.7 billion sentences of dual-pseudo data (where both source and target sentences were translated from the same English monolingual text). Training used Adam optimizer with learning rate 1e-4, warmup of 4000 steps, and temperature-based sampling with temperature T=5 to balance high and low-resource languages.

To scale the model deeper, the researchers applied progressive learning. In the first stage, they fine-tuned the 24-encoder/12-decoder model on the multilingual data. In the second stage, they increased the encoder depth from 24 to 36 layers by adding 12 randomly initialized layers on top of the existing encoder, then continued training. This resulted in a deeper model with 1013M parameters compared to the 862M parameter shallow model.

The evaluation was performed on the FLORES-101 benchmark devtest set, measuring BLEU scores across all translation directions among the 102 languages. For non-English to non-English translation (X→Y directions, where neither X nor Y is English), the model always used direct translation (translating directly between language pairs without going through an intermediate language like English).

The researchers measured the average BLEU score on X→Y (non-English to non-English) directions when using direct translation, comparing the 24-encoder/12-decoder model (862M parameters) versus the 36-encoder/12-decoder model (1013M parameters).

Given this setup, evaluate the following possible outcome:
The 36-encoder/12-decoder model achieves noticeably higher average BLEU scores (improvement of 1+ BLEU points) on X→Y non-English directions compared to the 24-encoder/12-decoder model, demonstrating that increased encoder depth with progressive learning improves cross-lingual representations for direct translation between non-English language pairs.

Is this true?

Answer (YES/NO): NO